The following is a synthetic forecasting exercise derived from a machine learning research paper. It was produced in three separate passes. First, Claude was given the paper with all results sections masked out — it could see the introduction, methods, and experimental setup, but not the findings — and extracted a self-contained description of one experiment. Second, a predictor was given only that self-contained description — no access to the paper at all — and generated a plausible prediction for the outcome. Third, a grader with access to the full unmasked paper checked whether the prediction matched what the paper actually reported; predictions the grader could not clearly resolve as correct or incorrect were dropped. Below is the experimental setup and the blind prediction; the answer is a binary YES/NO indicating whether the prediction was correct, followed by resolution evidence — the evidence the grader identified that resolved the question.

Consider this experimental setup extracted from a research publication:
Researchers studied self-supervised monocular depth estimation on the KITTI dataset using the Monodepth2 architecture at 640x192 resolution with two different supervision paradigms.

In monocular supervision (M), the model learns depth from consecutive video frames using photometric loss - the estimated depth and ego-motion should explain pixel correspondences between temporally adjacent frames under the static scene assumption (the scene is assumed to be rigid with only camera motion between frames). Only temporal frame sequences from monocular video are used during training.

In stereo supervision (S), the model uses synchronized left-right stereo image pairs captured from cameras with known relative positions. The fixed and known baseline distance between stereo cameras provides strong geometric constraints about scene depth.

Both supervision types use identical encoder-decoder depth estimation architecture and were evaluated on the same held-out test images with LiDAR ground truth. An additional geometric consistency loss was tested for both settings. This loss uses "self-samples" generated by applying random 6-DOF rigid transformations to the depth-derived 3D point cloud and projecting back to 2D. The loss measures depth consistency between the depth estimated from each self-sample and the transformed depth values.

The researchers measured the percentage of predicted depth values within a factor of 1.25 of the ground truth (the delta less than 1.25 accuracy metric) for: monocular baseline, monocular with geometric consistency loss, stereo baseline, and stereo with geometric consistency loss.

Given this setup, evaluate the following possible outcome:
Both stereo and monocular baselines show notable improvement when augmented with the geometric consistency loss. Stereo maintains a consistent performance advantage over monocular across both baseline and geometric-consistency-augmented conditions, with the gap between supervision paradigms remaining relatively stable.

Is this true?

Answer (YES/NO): NO